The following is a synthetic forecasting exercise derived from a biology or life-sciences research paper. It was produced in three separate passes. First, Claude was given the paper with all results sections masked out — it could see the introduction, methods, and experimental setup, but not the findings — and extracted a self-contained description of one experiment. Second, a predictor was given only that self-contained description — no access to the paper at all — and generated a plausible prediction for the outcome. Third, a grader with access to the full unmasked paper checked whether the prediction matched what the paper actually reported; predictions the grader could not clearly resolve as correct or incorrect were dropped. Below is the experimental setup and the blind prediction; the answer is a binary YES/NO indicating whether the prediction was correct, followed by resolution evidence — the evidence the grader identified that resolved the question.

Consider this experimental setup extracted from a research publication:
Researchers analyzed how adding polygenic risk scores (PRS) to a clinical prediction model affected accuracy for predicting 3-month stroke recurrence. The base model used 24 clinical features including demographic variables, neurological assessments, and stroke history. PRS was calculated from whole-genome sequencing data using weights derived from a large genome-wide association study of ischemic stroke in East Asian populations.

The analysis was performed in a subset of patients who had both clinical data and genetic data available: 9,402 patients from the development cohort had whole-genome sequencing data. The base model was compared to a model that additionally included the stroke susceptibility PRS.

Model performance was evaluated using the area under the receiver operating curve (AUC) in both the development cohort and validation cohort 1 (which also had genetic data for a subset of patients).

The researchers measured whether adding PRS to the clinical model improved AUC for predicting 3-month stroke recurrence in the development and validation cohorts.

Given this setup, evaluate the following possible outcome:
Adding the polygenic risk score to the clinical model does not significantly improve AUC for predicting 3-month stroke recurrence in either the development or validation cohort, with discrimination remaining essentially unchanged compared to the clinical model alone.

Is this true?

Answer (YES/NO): NO